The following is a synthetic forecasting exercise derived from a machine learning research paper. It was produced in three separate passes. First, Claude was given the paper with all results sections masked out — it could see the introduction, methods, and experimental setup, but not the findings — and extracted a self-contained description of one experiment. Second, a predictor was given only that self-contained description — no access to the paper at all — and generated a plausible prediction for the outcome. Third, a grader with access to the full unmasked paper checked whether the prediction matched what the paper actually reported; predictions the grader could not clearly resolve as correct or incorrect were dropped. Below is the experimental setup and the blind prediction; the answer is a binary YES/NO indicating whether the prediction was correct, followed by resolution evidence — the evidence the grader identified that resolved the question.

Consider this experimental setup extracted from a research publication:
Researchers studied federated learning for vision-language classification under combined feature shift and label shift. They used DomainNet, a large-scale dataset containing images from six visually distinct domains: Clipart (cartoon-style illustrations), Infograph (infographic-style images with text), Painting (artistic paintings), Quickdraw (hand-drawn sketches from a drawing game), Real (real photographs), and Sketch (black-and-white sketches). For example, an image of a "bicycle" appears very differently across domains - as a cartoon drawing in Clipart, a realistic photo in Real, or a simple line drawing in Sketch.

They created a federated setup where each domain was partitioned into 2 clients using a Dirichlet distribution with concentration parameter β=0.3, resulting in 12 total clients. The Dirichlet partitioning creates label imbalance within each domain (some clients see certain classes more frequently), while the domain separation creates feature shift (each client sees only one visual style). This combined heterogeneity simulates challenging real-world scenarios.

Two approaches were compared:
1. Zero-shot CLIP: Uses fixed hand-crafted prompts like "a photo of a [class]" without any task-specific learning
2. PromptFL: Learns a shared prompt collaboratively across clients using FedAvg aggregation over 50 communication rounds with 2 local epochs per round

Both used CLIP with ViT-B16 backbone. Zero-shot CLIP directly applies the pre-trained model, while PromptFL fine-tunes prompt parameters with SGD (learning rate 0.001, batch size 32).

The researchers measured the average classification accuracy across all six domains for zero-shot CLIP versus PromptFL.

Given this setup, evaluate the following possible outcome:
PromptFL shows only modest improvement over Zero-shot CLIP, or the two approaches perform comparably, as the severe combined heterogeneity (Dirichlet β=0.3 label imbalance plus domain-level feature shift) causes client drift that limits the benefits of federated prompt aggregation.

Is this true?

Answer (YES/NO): YES